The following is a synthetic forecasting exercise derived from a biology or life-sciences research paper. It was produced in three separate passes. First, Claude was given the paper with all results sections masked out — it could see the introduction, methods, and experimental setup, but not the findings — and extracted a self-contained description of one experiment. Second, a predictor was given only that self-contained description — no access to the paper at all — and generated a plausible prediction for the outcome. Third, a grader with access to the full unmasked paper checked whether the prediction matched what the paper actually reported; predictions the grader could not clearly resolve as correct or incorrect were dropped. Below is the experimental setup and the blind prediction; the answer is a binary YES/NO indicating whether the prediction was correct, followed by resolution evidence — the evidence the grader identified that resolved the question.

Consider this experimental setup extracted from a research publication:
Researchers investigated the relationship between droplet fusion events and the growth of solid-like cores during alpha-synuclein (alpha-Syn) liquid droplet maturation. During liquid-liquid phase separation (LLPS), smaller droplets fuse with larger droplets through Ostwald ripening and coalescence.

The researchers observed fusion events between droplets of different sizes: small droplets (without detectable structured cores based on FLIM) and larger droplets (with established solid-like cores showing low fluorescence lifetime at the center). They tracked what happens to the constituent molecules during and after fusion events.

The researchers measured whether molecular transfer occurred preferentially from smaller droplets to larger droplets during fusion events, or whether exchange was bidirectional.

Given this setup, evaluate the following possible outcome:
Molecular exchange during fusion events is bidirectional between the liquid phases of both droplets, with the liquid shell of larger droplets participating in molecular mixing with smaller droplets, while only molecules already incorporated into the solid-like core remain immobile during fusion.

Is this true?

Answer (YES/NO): NO